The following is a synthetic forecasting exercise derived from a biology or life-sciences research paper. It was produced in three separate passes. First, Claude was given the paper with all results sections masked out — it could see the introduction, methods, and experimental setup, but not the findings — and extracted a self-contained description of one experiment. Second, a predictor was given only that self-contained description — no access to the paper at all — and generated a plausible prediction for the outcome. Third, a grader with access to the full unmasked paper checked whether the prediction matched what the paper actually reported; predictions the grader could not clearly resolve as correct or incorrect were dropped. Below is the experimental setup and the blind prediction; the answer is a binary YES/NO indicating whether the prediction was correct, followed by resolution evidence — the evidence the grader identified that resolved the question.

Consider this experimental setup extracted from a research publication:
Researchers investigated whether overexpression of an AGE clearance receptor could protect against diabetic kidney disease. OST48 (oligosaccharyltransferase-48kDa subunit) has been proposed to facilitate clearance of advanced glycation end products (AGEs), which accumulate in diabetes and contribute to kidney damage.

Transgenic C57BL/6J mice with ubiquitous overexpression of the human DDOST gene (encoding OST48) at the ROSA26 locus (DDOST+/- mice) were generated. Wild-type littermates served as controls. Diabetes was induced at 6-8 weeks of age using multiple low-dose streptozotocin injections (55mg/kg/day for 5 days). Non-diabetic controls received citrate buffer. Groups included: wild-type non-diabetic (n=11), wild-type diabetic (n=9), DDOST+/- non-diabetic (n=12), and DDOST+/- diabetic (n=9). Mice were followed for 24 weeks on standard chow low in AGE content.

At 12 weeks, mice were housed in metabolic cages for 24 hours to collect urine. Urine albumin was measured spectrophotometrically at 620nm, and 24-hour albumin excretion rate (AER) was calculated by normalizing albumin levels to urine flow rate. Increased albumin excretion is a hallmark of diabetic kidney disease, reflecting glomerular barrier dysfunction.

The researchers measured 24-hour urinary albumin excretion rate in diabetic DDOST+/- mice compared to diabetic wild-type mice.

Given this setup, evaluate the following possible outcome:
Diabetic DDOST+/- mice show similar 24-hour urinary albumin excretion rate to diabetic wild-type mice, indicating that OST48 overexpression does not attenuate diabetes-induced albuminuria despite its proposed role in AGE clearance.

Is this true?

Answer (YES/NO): YES